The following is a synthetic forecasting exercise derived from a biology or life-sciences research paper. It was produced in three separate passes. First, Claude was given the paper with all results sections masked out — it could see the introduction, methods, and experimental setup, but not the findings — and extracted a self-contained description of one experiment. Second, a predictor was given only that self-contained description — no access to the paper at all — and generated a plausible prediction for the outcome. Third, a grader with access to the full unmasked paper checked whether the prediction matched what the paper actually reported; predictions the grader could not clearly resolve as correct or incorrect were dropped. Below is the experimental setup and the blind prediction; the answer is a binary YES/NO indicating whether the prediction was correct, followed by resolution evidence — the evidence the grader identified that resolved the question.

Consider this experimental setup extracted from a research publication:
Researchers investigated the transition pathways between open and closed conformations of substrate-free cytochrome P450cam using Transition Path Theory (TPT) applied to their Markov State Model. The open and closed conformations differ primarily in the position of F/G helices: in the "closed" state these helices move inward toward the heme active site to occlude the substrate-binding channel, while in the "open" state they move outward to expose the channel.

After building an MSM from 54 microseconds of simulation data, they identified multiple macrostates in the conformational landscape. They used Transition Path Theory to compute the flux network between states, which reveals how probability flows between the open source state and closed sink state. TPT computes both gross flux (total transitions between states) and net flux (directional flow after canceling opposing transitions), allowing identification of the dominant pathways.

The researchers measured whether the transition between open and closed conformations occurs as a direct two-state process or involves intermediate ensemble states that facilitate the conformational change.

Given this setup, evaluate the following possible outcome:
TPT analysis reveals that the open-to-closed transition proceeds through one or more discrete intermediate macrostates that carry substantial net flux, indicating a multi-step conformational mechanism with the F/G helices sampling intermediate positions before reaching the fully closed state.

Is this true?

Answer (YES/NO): YES